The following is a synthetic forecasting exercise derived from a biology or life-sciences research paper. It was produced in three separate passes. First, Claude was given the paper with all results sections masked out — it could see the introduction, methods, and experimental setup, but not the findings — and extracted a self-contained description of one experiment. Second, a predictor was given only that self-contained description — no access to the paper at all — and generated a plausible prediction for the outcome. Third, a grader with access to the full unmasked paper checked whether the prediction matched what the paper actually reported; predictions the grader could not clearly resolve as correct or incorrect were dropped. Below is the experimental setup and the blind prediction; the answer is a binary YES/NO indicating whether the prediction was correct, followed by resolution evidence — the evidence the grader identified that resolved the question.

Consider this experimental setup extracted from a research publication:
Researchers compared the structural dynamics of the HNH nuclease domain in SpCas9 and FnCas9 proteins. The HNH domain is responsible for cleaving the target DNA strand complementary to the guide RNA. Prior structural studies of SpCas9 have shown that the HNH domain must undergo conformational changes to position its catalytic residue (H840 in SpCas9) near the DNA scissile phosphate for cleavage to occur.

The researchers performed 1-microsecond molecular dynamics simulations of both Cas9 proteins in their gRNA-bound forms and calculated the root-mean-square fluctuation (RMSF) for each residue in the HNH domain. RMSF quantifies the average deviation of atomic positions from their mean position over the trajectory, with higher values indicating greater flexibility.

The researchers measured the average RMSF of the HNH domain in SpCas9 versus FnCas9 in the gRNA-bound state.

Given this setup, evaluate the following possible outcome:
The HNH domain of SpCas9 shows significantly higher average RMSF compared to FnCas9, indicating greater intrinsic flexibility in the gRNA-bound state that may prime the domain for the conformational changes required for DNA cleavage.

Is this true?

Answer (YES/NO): NO